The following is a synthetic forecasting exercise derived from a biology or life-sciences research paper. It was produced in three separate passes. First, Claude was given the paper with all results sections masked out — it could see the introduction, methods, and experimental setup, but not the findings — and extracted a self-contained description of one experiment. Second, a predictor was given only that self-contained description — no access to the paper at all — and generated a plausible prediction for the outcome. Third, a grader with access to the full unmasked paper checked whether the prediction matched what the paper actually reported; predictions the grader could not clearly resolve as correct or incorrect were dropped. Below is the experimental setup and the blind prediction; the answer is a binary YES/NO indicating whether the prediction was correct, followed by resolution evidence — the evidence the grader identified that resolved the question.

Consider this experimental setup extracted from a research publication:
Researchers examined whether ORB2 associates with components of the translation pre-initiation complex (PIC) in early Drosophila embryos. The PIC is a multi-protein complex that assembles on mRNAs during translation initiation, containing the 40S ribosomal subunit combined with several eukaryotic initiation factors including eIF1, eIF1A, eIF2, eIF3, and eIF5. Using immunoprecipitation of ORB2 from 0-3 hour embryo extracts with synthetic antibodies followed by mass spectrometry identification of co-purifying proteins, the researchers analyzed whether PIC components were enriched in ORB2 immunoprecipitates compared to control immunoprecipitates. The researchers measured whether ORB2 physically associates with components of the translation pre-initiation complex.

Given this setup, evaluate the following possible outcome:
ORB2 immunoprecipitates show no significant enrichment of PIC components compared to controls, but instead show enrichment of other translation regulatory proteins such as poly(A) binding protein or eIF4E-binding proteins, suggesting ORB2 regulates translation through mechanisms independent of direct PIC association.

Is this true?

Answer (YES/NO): NO